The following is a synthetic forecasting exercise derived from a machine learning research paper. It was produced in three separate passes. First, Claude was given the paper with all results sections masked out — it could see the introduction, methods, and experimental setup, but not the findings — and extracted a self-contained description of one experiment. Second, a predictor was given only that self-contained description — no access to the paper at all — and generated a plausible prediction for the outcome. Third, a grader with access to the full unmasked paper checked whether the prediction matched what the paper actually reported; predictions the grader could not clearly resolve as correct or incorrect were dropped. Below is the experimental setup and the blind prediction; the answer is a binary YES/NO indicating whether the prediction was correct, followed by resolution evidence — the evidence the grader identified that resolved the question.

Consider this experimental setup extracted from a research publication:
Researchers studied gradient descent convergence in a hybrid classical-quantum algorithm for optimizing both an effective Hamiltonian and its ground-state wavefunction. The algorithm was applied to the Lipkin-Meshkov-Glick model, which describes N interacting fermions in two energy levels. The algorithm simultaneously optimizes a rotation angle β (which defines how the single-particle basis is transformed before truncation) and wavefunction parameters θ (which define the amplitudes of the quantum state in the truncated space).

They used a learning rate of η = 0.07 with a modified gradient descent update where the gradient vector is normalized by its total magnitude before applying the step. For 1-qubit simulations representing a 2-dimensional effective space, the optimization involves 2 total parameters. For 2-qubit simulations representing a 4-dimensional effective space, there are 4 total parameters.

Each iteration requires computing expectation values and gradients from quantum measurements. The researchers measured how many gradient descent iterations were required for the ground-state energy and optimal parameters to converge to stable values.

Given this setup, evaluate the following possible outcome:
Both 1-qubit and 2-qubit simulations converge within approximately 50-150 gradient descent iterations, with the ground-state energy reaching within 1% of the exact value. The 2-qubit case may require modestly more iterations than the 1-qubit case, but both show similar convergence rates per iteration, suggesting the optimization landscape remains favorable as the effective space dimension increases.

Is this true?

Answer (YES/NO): YES